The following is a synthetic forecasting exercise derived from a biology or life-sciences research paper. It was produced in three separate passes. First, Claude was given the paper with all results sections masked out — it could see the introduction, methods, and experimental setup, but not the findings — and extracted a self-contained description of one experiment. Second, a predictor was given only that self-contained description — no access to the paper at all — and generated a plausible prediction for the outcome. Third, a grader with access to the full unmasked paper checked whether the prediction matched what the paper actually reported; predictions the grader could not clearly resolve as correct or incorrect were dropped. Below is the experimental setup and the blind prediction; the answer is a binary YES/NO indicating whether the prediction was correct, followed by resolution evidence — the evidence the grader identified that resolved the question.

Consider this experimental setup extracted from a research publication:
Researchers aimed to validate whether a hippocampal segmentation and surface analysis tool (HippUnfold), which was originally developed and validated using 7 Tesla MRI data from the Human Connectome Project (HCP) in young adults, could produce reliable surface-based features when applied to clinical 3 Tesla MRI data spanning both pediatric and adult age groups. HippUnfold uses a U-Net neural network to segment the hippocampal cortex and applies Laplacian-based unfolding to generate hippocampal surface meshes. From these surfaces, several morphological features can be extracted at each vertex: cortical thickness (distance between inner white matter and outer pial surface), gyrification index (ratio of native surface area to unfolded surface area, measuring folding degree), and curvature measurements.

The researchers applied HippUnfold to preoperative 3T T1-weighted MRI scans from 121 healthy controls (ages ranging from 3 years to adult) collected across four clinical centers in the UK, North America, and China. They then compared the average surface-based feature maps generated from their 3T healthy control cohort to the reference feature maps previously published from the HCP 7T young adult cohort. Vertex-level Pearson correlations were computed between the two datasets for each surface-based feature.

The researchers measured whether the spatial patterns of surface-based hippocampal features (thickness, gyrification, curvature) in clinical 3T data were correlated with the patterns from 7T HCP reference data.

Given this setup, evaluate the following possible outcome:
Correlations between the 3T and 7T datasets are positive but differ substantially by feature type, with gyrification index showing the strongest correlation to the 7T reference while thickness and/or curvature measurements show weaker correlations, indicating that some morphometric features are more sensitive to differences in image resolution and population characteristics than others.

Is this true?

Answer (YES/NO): NO